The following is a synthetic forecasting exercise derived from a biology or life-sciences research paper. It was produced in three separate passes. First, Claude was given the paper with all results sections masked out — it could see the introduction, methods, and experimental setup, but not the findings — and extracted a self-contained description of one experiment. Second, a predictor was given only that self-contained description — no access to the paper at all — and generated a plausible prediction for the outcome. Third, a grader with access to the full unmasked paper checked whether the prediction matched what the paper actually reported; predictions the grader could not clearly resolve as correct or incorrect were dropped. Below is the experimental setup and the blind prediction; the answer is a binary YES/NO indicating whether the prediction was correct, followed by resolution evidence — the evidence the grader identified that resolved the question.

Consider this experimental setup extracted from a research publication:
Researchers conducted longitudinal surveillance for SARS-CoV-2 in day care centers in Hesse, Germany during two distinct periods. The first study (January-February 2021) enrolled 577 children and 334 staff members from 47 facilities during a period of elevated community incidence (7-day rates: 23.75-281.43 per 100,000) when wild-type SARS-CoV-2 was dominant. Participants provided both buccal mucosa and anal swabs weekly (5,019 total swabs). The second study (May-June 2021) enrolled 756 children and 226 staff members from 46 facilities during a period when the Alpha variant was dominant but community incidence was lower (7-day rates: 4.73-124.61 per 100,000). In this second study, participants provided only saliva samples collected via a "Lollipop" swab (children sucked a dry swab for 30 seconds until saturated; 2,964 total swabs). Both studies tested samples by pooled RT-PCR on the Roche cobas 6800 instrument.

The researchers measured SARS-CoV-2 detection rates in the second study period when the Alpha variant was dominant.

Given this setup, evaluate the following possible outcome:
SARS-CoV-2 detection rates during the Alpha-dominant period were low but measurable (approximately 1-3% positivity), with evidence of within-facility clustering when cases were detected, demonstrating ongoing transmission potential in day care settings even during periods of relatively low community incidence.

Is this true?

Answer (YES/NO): NO